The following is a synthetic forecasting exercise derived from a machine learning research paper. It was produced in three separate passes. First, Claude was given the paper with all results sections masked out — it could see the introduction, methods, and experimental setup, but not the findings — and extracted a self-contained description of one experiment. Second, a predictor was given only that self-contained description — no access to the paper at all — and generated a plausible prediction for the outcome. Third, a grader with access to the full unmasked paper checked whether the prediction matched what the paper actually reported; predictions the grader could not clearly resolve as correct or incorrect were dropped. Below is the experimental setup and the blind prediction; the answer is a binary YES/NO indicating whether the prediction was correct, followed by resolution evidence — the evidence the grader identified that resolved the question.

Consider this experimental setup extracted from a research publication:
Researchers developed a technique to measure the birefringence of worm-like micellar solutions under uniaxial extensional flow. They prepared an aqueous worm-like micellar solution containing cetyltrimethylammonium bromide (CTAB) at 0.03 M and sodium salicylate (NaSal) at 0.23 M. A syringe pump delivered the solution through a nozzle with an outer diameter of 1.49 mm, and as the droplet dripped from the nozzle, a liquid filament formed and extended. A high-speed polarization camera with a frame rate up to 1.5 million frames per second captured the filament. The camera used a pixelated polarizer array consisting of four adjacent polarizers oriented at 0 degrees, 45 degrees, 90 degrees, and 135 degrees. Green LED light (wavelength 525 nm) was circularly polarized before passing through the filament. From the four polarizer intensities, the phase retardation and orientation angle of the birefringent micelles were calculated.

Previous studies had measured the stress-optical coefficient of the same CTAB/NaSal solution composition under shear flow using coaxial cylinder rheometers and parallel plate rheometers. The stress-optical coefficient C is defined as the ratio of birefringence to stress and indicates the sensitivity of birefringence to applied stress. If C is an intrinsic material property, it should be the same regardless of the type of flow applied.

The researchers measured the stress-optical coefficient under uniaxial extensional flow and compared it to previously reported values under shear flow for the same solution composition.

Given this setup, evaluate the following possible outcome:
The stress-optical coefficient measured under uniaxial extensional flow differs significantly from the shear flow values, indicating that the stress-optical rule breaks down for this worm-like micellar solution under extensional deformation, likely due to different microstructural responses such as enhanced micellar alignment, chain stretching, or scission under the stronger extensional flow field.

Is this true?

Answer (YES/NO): NO